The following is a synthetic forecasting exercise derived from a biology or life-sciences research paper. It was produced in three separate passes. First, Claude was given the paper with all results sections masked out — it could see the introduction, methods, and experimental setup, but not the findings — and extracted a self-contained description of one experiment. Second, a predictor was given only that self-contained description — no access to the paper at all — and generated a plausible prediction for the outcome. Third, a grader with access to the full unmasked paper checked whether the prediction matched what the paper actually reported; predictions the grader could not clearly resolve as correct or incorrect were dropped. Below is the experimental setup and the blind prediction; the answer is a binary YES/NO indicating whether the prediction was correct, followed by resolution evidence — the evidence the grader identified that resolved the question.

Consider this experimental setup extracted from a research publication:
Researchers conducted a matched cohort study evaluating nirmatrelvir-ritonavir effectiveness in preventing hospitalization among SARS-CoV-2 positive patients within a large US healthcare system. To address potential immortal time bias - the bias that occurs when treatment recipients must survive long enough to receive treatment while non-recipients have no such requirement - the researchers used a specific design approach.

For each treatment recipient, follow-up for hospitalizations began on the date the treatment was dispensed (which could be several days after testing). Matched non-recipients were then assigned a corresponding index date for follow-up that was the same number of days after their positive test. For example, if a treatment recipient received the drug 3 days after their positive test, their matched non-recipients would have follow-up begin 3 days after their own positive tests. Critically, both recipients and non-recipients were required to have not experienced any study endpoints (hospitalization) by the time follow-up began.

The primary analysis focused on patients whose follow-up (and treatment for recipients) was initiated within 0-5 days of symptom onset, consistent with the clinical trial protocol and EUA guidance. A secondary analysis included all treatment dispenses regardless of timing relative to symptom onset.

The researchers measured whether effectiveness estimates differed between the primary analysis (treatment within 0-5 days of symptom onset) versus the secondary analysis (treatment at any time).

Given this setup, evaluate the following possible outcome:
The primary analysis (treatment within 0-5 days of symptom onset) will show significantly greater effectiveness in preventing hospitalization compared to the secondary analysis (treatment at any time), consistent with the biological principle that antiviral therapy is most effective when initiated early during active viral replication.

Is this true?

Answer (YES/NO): NO